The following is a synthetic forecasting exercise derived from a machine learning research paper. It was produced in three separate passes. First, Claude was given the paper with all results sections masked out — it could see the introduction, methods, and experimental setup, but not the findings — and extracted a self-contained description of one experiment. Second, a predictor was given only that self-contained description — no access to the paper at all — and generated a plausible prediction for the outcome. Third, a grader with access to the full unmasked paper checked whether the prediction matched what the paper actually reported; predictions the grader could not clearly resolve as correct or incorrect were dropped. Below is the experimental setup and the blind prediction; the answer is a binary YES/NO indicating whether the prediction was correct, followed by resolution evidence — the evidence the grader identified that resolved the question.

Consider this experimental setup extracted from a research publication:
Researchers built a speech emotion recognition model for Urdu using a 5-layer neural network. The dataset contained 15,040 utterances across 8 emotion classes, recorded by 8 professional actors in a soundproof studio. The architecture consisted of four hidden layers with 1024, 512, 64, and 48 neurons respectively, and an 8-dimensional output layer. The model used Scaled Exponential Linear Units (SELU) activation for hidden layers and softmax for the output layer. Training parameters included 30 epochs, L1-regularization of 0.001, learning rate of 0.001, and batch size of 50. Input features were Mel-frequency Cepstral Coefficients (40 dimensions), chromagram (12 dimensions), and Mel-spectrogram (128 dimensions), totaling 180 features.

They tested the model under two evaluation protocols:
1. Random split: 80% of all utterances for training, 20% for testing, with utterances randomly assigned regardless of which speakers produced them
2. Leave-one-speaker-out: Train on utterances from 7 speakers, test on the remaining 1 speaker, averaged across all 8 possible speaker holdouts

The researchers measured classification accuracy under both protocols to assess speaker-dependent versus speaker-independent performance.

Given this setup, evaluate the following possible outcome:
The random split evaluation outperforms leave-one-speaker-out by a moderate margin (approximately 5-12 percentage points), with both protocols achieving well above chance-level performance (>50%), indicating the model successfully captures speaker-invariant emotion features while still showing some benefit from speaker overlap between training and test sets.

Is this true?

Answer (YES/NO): NO